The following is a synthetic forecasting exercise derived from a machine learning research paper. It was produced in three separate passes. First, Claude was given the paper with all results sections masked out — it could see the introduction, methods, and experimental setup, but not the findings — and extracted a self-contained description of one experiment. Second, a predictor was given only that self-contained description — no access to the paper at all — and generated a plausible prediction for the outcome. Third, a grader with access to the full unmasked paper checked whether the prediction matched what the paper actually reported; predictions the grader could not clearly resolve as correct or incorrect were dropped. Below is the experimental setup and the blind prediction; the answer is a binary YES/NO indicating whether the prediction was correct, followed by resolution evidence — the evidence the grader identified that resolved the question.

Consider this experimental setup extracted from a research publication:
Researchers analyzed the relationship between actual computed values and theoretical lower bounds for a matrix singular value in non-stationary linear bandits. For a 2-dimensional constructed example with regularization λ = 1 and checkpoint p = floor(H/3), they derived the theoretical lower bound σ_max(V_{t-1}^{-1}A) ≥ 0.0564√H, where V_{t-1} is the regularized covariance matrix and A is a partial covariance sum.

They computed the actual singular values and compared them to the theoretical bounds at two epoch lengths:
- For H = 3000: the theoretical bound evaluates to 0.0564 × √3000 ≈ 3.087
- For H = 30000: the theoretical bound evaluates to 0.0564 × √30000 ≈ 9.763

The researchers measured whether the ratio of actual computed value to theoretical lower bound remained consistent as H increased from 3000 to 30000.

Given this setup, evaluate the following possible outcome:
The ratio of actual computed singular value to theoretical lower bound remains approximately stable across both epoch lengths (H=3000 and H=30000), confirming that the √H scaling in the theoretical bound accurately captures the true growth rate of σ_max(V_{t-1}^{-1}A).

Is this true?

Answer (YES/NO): YES